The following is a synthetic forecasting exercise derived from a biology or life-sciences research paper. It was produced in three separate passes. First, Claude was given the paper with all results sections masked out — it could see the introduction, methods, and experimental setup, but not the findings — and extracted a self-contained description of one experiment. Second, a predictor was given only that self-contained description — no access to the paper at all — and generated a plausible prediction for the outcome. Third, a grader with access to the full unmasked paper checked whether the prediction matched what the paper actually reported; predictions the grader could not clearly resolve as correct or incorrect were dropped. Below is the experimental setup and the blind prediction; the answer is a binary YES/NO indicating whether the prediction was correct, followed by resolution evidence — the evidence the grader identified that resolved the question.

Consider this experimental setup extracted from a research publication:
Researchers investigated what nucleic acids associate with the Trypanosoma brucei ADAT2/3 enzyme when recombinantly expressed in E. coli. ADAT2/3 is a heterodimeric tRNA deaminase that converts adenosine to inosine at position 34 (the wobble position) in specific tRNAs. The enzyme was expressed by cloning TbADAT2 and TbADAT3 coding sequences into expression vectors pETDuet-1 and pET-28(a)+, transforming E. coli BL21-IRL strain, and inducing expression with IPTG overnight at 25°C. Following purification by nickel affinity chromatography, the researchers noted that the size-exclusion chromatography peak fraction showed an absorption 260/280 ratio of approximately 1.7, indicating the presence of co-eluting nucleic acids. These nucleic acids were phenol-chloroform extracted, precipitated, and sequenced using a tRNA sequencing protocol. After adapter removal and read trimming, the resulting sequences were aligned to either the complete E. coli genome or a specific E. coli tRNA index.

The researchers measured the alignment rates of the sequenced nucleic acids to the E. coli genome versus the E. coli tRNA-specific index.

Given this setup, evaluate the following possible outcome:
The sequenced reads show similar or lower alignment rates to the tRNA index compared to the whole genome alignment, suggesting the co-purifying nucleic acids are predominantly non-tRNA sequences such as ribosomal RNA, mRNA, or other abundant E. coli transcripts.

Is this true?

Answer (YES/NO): NO